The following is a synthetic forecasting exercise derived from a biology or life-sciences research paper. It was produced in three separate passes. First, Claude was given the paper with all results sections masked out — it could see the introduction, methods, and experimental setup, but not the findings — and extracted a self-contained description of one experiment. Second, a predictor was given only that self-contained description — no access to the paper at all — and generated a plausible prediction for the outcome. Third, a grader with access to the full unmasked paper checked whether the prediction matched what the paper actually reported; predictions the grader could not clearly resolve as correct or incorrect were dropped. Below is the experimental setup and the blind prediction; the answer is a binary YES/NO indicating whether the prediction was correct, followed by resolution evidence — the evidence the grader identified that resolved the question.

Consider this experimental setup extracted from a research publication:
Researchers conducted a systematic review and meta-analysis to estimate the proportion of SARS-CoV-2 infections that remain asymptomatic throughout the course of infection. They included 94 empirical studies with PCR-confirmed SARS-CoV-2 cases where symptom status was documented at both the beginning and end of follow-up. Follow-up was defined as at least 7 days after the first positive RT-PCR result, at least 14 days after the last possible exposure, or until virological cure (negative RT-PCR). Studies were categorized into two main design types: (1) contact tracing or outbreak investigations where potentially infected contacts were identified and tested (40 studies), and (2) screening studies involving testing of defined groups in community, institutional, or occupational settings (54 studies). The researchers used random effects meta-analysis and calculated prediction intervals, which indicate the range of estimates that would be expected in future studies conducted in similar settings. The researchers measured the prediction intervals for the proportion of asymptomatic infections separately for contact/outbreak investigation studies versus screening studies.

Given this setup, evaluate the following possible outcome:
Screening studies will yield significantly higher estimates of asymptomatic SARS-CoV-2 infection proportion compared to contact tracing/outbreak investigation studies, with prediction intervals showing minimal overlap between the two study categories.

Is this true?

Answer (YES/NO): NO